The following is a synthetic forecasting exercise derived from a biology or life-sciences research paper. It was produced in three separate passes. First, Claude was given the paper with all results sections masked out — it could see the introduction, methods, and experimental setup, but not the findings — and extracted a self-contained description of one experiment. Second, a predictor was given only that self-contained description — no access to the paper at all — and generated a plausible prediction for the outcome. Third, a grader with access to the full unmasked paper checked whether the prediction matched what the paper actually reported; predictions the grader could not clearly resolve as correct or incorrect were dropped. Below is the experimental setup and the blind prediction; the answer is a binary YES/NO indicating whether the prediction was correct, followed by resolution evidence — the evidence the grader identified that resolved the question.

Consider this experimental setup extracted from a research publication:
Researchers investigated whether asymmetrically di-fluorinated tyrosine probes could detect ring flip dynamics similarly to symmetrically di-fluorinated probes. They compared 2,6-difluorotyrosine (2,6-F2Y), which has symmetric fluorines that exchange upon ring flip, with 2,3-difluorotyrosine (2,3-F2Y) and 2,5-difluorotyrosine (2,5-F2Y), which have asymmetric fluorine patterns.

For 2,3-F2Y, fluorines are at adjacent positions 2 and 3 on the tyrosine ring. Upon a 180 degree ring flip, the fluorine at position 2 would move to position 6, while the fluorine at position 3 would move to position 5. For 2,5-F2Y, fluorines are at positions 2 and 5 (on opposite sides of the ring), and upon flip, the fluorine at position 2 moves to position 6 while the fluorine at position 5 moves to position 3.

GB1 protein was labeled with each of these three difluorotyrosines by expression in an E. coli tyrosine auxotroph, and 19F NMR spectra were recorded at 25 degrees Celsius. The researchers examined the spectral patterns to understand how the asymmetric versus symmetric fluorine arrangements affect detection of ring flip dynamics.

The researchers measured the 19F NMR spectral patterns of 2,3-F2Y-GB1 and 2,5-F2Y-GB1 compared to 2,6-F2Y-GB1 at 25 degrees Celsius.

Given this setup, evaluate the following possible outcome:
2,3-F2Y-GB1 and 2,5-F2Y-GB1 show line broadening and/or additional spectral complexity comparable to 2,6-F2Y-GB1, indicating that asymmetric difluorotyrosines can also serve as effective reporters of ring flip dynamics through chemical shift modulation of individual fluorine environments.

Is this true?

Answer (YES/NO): NO